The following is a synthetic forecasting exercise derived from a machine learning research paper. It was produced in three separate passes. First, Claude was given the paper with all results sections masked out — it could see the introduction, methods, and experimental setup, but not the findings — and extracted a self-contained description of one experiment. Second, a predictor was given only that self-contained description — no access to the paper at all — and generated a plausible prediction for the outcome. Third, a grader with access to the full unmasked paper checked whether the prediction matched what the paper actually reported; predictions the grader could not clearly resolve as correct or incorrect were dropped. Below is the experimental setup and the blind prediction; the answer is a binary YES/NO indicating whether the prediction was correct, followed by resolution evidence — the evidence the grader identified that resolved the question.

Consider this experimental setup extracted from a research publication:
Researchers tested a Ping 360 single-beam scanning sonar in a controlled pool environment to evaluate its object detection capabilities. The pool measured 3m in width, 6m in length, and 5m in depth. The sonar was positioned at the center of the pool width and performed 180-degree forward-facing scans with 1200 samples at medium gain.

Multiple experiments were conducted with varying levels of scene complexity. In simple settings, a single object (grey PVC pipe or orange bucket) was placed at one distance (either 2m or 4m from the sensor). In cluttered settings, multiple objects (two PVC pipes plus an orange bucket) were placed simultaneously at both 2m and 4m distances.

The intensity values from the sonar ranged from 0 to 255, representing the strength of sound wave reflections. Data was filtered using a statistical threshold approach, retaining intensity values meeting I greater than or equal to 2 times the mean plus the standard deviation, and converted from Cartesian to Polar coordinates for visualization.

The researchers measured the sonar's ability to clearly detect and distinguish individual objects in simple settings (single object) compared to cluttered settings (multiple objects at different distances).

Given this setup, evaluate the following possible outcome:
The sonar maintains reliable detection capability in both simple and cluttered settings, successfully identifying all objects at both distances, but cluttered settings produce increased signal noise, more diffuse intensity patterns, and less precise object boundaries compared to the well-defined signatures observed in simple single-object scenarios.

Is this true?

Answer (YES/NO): NO